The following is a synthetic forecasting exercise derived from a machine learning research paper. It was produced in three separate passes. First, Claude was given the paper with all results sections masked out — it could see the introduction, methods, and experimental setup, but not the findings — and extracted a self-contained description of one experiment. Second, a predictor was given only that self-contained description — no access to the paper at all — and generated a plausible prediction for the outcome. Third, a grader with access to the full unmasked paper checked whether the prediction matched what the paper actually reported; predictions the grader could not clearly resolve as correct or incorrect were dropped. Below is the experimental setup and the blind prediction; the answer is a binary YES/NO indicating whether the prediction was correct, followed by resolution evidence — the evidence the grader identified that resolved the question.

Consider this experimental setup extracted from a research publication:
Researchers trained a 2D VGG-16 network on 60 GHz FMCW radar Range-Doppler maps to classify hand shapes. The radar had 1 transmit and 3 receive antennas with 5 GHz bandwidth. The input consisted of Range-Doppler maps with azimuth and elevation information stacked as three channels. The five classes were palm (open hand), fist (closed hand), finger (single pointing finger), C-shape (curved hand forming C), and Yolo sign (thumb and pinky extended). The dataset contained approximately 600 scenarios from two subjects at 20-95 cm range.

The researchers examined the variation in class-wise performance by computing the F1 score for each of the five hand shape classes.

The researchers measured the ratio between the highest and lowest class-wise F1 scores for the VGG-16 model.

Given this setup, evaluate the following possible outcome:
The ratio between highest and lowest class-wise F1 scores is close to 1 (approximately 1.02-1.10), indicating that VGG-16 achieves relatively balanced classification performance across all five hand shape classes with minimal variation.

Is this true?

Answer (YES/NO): NO